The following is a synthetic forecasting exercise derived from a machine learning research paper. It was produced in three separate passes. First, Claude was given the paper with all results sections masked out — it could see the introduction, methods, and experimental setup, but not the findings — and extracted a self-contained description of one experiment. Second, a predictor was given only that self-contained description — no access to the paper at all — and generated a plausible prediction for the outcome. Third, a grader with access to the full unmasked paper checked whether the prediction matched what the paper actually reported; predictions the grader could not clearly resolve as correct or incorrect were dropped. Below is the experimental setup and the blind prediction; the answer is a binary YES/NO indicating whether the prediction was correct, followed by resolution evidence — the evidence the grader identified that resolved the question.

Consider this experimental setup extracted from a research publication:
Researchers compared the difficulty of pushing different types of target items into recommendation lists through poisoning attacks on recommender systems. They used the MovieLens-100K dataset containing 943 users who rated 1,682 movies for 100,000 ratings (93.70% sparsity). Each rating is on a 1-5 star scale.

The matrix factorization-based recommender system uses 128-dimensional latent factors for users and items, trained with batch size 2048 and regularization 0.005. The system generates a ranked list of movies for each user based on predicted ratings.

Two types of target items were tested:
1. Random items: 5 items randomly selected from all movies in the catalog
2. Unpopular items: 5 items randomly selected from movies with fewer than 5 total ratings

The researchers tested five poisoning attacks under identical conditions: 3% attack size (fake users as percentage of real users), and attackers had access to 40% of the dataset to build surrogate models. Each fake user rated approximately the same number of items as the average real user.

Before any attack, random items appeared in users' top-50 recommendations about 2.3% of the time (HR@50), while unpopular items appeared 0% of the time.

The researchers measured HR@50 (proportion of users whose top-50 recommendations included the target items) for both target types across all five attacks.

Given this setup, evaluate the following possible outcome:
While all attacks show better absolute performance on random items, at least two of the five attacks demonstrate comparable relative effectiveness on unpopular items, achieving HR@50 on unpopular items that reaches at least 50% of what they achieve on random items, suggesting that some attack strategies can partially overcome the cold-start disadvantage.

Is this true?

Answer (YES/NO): NO